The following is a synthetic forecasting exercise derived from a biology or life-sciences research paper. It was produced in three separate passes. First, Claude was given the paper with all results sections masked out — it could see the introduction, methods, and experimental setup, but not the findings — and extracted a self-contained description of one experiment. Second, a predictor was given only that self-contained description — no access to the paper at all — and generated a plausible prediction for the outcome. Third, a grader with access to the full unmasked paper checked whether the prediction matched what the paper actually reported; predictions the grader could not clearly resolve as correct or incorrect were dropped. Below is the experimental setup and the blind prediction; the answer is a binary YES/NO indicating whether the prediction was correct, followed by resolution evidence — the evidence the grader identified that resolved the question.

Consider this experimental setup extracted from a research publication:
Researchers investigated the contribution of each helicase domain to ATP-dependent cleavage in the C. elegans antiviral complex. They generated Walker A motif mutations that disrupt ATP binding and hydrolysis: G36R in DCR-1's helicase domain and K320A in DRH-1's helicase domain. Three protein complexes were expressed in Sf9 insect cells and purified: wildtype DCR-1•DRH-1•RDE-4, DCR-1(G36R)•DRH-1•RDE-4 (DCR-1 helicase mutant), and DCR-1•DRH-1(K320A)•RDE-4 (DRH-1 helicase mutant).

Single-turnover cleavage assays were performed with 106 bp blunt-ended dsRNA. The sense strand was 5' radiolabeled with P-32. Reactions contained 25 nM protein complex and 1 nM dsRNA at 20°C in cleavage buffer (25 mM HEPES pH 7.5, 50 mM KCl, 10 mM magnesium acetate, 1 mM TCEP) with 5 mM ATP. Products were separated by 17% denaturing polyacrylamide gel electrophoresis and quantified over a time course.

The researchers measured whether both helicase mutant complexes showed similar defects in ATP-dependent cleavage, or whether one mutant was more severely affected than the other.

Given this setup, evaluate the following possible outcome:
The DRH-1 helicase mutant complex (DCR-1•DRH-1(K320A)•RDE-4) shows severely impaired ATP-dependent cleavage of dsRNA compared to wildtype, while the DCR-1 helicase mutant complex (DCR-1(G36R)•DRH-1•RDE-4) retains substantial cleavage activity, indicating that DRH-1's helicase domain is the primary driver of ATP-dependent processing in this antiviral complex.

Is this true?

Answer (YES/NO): YES